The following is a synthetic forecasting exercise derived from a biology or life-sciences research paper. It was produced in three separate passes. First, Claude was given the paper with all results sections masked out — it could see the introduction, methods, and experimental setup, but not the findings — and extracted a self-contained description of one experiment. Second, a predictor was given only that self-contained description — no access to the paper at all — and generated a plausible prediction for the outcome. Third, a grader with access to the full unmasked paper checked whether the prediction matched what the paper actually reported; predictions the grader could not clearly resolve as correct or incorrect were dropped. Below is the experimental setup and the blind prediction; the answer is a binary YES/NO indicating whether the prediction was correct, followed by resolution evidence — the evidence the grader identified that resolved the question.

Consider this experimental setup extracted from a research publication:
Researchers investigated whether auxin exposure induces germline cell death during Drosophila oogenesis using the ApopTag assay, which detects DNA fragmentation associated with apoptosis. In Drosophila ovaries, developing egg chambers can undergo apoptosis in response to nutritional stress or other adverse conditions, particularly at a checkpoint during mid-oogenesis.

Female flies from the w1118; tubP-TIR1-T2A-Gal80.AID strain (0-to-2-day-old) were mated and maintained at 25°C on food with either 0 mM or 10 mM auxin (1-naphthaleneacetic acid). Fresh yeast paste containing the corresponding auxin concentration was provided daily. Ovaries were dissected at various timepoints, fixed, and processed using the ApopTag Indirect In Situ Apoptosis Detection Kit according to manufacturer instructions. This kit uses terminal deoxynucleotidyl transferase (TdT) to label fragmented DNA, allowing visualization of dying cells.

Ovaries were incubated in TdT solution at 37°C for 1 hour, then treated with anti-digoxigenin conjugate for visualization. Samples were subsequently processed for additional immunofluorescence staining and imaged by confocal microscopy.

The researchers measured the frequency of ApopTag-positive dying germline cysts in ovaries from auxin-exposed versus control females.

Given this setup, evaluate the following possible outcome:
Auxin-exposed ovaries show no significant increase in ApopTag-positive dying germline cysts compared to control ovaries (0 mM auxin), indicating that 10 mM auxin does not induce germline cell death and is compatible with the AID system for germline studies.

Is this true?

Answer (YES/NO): YES